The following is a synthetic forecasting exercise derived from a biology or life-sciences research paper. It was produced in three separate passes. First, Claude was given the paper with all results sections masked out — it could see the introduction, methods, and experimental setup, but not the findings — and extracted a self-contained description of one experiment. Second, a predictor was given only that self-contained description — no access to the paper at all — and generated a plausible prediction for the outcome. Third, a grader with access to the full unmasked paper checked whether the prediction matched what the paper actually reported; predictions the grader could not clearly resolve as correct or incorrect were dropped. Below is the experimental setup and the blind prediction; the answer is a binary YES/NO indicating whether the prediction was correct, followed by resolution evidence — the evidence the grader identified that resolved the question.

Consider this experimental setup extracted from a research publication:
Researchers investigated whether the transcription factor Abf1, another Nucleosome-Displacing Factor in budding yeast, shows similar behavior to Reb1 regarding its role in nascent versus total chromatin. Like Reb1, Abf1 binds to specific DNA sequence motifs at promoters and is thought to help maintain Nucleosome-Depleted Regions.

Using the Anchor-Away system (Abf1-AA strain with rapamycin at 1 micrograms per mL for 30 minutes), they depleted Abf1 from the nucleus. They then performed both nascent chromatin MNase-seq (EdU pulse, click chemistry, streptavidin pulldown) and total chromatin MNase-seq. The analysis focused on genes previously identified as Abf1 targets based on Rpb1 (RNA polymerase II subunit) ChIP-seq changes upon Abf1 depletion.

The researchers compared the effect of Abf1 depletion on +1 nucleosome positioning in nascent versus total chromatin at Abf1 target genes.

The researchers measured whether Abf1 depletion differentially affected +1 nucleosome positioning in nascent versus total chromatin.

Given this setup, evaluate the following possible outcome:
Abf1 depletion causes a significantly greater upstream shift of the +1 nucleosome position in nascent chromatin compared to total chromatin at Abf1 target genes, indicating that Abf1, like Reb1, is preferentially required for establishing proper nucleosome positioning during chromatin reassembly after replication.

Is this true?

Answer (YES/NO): NO